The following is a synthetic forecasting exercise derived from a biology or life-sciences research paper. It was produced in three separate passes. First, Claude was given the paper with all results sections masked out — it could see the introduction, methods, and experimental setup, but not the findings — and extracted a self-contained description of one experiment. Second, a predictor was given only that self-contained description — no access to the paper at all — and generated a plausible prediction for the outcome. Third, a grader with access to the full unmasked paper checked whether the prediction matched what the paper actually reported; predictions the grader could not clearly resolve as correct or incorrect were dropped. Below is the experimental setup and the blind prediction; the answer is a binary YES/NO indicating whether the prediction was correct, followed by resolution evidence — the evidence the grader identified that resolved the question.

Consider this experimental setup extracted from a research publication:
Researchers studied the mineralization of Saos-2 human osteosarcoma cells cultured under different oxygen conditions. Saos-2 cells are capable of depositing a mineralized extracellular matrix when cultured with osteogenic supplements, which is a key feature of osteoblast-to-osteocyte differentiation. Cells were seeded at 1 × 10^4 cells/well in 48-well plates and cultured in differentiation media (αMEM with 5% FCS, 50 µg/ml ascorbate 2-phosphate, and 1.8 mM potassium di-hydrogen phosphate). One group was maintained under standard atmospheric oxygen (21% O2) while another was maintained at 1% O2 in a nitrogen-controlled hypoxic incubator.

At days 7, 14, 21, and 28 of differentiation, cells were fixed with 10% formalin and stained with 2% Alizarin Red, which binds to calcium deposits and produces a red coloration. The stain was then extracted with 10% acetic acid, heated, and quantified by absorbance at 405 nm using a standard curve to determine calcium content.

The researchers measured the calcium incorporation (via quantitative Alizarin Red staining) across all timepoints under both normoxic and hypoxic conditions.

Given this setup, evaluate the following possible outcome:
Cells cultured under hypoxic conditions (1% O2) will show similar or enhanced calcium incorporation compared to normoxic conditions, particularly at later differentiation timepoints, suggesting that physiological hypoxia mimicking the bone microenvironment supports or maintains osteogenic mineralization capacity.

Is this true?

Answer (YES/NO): NO